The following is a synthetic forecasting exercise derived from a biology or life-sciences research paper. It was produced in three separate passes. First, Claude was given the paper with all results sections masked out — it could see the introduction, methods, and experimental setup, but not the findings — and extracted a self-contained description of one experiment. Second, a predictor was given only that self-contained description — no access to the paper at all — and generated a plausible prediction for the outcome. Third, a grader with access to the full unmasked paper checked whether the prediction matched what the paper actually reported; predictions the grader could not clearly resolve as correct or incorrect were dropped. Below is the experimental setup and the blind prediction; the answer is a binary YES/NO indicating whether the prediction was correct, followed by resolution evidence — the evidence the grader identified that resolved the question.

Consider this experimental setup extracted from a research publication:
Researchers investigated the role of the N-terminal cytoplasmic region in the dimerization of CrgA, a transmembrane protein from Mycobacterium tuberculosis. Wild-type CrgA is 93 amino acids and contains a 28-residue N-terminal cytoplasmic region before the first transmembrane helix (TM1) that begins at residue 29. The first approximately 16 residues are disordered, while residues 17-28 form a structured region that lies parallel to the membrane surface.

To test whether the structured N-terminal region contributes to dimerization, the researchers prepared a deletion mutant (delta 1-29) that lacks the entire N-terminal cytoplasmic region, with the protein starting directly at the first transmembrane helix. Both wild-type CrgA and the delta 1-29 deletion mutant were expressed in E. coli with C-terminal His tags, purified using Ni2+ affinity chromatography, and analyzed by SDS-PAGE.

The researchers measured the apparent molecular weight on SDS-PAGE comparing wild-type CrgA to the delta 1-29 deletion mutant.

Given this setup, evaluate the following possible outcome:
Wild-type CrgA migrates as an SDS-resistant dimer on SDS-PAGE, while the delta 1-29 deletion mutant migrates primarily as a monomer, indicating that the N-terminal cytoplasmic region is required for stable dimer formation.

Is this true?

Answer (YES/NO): NO